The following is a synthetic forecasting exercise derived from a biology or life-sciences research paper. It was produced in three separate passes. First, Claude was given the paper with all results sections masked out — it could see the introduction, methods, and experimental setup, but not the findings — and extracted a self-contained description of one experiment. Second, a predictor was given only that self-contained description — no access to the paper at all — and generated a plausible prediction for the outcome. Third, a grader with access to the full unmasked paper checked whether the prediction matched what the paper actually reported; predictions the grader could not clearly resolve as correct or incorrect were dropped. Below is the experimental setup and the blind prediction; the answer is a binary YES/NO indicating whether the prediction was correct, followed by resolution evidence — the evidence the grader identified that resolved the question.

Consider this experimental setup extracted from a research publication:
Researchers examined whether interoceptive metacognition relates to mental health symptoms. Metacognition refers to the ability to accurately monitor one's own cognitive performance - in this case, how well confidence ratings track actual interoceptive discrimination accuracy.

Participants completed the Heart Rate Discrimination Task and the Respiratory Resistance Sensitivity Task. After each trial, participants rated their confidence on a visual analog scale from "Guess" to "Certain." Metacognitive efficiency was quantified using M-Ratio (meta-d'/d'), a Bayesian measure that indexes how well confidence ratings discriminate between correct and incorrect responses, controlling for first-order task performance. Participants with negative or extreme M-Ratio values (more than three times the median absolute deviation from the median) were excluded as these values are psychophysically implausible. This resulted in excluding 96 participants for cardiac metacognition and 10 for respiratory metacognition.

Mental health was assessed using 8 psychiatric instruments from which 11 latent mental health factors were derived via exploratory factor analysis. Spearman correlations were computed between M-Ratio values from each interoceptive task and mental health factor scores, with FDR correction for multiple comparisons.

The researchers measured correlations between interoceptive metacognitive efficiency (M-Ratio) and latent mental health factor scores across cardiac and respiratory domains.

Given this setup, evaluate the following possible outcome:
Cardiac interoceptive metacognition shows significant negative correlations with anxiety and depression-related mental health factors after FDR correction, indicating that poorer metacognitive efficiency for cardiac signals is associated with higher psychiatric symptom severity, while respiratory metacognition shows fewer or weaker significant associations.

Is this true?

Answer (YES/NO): NO